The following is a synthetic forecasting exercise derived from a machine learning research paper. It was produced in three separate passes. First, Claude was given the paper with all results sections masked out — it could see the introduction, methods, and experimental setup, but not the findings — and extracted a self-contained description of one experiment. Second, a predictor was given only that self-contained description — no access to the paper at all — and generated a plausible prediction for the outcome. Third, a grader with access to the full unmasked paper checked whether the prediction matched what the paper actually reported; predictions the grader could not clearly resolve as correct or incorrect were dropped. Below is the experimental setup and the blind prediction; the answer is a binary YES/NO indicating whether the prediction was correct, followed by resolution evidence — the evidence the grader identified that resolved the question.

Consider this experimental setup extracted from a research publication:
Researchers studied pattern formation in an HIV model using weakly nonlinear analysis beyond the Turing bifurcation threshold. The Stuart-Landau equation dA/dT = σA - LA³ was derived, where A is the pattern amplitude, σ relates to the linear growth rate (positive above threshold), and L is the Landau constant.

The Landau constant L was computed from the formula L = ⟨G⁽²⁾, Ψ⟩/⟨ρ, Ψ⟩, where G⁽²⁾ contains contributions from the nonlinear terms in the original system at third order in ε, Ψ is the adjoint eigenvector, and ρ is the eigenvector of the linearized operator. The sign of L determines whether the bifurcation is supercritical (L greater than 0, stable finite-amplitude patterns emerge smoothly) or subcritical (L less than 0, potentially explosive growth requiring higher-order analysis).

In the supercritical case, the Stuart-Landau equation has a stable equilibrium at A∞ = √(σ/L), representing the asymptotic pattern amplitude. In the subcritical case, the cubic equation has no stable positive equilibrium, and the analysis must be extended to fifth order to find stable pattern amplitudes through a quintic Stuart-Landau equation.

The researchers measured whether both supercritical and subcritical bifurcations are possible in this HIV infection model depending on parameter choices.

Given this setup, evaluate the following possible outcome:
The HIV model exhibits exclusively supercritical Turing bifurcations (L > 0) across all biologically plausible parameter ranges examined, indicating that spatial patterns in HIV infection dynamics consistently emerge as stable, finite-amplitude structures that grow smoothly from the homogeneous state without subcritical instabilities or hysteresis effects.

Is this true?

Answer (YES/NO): NO